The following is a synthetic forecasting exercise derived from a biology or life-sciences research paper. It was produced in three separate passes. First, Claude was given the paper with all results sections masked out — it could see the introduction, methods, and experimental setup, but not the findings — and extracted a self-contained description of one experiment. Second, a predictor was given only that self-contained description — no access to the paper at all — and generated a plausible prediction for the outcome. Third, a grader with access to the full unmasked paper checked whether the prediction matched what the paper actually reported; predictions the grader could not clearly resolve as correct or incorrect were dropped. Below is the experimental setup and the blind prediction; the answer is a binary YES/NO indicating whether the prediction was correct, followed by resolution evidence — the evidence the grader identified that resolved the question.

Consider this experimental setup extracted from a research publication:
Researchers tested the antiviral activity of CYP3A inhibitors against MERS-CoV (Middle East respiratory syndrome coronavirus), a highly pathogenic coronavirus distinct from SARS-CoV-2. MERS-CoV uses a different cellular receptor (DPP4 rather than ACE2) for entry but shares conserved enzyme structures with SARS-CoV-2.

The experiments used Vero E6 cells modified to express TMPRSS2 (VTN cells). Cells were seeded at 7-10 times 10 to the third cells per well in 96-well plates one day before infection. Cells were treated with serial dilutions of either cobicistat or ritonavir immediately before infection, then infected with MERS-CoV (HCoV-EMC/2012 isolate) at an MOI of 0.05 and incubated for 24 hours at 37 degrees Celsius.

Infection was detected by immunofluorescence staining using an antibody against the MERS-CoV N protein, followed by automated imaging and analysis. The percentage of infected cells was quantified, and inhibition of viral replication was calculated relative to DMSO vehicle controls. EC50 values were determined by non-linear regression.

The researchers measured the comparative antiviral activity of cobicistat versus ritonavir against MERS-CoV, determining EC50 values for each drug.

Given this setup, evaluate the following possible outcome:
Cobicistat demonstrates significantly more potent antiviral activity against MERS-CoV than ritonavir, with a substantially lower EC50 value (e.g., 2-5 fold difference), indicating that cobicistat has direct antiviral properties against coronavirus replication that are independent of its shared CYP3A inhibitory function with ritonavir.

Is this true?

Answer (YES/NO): NO